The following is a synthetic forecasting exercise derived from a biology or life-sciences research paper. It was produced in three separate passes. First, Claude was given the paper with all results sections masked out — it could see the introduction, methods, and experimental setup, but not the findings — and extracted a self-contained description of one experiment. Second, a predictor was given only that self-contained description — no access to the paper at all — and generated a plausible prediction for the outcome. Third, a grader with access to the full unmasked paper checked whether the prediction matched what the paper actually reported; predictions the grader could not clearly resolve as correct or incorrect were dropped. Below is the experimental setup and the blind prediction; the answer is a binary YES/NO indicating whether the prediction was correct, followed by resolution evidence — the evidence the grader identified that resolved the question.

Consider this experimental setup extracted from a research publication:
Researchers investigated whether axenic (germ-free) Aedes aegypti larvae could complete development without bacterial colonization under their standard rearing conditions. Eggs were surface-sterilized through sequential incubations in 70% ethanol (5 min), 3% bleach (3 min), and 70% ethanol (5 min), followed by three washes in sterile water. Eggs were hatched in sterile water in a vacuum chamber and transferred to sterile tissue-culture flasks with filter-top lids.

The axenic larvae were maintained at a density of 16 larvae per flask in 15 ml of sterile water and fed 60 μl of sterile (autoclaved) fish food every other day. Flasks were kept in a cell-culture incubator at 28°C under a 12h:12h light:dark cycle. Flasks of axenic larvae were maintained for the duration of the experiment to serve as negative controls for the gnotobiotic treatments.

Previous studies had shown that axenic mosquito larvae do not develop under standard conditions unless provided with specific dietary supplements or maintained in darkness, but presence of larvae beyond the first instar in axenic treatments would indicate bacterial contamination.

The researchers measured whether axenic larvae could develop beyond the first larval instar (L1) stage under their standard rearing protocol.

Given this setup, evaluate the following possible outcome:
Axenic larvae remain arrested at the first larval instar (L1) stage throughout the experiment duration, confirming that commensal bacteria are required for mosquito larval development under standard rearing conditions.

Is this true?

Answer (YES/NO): YES